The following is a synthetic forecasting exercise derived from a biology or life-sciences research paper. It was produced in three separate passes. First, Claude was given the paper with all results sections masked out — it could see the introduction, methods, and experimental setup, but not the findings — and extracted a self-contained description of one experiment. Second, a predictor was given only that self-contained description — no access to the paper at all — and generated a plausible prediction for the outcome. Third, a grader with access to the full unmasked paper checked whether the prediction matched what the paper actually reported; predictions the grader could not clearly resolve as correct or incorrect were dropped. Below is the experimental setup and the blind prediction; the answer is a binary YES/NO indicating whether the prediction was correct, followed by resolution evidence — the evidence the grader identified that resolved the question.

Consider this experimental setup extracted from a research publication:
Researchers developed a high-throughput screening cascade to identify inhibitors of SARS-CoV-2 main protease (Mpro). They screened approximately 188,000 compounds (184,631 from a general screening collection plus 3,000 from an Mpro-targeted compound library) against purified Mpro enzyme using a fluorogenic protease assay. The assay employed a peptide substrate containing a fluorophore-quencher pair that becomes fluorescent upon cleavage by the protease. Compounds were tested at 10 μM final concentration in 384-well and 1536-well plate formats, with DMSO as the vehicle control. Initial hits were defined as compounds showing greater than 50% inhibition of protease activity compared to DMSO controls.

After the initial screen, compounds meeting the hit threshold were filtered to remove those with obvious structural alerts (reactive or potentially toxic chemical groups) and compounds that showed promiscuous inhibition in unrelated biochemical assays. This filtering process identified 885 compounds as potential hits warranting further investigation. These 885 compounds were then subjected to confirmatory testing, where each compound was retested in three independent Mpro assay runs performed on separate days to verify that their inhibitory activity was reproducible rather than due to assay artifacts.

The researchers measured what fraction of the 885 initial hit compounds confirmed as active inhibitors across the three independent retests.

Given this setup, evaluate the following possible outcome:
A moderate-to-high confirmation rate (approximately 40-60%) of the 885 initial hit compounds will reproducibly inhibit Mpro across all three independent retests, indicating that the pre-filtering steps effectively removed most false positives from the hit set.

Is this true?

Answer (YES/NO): NO